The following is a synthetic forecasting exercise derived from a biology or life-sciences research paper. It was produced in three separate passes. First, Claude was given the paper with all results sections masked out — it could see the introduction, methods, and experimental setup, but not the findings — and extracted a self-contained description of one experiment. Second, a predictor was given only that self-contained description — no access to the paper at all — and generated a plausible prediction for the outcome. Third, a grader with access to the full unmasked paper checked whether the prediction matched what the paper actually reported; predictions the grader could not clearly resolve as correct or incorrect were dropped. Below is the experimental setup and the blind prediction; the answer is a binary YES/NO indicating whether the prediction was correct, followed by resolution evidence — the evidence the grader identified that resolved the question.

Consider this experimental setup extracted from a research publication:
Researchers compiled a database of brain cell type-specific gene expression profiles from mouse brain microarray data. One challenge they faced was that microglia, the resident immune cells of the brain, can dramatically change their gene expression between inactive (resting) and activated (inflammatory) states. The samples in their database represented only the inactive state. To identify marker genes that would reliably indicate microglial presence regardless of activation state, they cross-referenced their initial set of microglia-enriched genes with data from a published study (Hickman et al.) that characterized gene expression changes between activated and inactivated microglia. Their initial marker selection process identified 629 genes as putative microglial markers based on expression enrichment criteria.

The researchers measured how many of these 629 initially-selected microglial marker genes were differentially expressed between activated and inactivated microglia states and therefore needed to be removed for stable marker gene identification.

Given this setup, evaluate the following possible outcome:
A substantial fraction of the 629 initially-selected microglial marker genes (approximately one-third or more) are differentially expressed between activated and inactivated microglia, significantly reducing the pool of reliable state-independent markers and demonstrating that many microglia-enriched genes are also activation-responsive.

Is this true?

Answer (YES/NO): YES